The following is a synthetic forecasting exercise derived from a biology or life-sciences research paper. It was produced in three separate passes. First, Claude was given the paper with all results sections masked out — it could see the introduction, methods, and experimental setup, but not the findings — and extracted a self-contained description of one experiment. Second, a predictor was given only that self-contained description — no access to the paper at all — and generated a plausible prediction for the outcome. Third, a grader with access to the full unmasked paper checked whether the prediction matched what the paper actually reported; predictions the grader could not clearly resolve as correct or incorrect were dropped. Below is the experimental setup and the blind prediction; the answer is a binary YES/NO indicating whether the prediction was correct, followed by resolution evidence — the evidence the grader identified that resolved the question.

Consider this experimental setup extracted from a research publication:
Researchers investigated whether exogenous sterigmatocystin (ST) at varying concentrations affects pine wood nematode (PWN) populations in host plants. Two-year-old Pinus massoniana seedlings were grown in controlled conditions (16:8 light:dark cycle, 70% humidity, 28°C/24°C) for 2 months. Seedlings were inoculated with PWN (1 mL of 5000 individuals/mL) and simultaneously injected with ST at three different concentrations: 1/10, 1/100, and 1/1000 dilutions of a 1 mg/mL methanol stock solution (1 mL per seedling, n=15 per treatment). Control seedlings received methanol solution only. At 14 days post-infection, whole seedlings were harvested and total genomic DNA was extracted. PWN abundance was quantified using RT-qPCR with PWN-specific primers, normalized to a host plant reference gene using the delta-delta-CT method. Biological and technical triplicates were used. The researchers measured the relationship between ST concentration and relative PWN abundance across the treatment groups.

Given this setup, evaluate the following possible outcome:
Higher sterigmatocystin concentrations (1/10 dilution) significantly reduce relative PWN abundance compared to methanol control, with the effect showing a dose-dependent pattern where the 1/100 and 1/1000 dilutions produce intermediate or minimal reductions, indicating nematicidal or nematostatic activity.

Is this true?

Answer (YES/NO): NO